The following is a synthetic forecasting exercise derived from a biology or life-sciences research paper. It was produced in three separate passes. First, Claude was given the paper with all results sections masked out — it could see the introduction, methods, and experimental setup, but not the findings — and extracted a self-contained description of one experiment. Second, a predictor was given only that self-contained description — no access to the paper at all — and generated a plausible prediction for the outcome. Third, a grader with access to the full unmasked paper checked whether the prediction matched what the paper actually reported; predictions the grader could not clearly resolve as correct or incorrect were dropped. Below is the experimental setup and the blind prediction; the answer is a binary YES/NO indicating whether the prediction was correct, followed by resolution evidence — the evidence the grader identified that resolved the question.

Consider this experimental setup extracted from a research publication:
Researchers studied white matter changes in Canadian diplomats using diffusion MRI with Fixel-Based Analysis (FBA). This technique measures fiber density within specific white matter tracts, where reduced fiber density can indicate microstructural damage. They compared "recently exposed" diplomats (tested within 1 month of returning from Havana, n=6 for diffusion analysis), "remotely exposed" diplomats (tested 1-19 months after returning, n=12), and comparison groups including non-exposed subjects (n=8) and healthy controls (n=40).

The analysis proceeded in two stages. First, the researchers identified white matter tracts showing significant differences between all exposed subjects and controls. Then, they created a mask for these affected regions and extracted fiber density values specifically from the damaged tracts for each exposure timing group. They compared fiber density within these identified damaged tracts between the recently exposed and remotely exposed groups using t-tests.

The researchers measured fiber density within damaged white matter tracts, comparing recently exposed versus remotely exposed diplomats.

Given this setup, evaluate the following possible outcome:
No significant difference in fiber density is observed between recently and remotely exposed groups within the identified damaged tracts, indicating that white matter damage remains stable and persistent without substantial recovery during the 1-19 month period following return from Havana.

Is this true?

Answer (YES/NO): NO